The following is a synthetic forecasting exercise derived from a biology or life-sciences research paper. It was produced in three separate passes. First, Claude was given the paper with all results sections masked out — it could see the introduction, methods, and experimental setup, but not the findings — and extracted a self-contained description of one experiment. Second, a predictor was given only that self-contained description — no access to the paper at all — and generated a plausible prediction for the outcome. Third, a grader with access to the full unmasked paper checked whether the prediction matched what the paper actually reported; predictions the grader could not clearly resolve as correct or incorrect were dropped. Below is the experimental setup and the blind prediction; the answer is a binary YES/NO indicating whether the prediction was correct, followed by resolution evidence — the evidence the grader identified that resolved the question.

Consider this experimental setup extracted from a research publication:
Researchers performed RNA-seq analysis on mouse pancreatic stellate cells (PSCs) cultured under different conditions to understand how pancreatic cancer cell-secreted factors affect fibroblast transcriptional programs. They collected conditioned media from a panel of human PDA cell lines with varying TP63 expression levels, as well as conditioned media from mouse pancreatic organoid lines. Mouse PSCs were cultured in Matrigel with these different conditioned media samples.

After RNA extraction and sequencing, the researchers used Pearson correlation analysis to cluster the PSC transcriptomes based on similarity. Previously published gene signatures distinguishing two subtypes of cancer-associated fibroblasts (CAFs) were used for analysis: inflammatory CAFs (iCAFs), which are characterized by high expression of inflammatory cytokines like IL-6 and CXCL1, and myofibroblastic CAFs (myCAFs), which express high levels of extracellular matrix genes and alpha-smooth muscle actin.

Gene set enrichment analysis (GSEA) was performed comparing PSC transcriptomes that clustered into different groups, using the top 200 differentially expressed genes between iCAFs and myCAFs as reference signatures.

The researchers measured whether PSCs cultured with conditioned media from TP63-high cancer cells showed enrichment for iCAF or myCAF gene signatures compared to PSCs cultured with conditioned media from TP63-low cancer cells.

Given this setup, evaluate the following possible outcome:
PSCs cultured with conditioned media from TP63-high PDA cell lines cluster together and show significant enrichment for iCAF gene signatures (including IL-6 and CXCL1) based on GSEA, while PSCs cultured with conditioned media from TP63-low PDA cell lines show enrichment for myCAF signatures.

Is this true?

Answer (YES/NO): YES